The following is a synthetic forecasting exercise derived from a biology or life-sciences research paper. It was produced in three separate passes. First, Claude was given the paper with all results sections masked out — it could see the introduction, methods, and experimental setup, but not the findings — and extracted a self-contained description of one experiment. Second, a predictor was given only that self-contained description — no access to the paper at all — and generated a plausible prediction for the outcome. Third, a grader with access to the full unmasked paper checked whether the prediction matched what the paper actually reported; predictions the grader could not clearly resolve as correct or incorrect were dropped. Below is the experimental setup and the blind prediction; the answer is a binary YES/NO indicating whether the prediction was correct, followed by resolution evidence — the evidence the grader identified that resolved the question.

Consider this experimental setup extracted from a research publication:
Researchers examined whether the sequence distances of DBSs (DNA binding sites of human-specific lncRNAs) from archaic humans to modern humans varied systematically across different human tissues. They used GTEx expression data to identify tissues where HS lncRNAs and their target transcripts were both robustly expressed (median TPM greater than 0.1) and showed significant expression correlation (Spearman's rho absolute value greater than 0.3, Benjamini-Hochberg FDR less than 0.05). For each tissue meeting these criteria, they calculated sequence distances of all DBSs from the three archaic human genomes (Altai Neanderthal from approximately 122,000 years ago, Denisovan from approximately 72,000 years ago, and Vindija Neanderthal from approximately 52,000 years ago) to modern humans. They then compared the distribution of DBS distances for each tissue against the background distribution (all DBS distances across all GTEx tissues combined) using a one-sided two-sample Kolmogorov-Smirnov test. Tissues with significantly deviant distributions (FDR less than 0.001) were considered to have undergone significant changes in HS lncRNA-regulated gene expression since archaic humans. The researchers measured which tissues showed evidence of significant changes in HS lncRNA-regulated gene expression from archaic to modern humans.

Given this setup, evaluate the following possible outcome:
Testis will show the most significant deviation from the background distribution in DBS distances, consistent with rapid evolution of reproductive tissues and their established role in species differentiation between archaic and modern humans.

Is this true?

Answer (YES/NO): NO